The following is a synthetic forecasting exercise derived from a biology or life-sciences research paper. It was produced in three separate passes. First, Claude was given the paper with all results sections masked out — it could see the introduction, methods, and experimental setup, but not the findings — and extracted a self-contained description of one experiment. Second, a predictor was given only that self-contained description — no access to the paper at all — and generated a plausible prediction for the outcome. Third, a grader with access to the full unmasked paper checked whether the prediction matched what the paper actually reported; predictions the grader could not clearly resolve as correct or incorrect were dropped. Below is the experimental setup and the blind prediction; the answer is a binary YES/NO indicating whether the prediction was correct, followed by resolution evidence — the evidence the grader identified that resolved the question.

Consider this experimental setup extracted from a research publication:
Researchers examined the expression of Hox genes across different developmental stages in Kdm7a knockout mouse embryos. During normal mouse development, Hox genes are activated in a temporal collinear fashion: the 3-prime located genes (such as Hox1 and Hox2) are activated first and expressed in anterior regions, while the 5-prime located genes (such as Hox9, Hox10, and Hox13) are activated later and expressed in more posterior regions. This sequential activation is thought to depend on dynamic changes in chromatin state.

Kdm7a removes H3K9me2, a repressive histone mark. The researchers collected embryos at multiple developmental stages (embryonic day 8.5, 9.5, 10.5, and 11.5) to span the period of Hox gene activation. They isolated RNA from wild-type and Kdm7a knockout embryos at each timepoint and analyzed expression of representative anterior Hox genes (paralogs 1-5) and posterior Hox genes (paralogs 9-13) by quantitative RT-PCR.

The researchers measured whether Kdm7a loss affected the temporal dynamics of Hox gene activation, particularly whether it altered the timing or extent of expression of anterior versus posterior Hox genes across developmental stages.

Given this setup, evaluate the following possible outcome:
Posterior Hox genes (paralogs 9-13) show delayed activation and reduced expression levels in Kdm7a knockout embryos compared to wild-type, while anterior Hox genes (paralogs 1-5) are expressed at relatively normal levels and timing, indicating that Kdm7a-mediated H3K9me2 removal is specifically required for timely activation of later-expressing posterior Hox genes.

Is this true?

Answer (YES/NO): YES